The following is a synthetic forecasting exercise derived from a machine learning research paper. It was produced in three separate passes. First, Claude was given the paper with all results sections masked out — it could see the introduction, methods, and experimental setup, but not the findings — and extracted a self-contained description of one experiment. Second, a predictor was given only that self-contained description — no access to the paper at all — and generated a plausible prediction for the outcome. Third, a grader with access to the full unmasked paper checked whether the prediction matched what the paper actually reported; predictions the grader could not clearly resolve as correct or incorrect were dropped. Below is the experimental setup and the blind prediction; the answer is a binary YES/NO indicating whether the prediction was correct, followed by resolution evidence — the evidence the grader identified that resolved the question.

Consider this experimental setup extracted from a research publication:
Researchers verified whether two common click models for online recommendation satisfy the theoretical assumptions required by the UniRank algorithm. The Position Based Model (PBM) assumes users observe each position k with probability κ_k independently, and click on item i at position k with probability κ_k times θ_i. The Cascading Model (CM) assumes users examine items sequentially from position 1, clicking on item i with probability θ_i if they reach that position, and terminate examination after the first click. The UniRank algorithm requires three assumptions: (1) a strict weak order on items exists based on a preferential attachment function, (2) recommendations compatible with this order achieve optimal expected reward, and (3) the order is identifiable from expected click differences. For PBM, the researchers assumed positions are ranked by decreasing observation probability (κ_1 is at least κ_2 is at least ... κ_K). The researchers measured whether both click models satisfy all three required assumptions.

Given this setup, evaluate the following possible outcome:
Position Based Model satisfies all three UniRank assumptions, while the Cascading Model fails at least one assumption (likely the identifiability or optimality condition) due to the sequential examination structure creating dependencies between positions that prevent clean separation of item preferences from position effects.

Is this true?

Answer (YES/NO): NO